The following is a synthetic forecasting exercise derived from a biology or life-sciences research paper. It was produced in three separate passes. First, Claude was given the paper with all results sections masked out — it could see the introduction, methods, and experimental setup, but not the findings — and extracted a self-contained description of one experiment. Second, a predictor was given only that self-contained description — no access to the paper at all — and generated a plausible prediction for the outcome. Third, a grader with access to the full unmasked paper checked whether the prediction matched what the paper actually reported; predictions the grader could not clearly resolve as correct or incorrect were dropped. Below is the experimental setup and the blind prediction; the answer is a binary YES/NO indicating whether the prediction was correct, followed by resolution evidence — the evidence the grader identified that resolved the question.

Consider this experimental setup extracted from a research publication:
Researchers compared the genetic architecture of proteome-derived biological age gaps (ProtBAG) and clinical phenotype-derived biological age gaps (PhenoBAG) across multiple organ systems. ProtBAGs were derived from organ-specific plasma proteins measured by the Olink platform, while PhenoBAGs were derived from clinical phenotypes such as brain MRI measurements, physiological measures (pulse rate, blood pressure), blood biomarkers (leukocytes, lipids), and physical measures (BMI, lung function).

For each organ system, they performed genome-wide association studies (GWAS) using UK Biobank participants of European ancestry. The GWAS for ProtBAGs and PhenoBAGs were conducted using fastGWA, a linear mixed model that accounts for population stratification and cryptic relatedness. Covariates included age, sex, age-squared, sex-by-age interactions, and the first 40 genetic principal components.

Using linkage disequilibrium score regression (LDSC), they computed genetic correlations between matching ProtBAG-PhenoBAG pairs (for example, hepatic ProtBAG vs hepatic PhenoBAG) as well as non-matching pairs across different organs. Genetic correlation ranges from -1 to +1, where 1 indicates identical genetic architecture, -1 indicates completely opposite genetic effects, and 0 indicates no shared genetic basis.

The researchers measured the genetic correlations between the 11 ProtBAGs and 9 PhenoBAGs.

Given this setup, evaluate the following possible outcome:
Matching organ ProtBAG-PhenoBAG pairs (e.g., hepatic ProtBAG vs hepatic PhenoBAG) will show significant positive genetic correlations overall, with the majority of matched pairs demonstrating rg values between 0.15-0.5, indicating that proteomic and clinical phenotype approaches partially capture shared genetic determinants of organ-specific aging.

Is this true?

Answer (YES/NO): NO